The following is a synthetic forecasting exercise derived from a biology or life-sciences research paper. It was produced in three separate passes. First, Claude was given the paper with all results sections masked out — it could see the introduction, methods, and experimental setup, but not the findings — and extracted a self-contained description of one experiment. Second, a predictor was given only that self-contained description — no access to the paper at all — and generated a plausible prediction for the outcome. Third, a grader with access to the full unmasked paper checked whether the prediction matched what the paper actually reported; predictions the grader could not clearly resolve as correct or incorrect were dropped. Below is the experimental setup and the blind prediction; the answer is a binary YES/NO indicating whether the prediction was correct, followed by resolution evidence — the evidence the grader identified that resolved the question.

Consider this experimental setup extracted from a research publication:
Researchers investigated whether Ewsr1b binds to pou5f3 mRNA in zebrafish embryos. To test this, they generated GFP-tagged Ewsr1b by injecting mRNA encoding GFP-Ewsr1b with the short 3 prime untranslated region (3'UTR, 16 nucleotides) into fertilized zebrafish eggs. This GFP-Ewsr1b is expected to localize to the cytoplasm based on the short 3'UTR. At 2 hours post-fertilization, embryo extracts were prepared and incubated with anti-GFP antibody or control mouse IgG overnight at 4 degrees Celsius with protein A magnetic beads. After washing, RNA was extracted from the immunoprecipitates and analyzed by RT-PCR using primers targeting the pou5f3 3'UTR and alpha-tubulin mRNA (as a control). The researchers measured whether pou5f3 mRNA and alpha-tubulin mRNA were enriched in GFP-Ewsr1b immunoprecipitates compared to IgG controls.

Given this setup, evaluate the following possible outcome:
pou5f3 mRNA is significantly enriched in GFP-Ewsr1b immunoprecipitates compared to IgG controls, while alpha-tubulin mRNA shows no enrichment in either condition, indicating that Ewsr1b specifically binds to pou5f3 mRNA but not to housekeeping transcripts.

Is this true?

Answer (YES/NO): YES